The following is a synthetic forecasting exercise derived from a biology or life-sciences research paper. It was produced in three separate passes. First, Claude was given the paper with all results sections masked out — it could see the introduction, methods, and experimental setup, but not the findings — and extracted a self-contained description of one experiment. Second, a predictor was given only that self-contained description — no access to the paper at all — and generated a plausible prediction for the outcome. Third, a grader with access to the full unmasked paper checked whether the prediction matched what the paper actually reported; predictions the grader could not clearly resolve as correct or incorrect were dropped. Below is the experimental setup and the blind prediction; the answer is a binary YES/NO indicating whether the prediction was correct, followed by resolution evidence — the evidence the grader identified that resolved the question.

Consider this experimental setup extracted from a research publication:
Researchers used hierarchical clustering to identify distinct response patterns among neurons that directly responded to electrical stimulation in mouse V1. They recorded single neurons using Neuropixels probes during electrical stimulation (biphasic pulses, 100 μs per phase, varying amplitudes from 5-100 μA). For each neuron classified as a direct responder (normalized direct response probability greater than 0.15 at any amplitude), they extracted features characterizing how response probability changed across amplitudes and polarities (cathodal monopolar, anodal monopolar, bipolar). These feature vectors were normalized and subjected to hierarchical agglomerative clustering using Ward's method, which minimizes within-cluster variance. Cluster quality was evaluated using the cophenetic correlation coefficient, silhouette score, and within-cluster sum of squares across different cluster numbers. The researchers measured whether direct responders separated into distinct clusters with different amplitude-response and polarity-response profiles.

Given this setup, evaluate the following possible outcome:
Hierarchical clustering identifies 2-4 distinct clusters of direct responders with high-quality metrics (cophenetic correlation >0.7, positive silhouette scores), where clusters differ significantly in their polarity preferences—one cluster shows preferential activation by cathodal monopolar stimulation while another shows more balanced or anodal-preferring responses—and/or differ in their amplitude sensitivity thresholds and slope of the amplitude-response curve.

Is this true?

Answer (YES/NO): NO